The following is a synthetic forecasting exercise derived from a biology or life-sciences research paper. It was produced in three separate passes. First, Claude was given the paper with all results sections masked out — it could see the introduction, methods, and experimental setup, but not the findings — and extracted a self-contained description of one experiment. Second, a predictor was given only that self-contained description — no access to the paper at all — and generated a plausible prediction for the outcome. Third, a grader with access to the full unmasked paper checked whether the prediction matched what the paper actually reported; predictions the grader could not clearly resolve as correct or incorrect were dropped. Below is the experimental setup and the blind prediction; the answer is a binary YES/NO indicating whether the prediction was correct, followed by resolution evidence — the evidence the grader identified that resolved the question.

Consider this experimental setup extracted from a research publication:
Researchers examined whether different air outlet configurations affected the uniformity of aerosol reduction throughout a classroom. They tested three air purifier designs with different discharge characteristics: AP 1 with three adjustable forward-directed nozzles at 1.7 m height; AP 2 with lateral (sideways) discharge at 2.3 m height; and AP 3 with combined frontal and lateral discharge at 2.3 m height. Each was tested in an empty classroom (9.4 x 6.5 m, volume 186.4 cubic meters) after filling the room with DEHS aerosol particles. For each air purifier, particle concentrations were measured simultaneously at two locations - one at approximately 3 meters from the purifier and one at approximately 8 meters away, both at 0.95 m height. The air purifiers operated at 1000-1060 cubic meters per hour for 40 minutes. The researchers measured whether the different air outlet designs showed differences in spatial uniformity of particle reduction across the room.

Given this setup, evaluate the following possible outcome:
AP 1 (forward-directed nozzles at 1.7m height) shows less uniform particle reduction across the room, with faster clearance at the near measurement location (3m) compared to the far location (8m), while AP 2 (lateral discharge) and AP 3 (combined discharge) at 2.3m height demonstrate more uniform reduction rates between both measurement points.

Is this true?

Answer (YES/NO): NO